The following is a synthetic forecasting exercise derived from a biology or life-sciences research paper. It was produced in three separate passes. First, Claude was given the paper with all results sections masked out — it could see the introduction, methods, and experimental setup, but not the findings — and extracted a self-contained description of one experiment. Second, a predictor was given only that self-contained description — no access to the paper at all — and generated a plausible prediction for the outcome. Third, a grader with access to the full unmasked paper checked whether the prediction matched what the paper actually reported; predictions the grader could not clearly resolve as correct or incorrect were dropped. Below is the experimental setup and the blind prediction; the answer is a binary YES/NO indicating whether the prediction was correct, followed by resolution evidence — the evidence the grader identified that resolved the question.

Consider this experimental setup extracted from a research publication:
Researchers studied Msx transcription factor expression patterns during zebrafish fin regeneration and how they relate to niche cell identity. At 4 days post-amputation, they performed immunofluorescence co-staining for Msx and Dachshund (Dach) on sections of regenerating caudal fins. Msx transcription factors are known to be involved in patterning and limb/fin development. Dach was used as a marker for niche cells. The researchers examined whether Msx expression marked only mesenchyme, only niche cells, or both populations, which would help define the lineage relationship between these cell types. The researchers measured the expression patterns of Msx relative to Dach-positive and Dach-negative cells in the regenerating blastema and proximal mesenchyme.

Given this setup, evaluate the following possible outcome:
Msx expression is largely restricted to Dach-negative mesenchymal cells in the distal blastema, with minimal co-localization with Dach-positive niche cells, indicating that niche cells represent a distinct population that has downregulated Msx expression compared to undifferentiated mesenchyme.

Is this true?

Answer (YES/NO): NO